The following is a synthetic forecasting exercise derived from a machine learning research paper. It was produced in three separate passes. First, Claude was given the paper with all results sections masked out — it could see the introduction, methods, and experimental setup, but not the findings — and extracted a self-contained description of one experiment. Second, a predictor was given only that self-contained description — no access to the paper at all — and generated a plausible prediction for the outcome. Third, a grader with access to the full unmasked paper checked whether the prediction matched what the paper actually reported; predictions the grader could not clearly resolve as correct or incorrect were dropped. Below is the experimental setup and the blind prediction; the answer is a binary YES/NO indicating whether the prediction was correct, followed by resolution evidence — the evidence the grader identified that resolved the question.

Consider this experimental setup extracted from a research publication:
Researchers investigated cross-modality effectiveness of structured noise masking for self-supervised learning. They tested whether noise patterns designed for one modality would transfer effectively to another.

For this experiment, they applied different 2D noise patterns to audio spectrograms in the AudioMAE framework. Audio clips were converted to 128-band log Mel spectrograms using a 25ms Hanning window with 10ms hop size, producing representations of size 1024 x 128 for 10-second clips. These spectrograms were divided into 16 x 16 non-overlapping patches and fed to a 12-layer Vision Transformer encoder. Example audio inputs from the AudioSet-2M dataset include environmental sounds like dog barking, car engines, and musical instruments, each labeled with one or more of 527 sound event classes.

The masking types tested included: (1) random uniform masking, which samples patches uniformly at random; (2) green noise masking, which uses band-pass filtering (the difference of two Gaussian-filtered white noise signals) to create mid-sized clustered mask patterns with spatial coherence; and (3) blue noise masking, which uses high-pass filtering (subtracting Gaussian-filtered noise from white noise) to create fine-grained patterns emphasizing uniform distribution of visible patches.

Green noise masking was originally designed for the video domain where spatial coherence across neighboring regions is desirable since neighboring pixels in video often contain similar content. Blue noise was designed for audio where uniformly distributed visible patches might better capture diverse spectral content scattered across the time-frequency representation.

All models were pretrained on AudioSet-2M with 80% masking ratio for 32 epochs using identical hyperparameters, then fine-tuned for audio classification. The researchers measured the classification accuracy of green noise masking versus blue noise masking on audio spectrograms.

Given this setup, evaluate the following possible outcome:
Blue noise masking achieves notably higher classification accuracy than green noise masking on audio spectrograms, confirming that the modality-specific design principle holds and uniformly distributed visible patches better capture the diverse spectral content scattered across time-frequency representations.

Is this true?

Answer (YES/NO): NO